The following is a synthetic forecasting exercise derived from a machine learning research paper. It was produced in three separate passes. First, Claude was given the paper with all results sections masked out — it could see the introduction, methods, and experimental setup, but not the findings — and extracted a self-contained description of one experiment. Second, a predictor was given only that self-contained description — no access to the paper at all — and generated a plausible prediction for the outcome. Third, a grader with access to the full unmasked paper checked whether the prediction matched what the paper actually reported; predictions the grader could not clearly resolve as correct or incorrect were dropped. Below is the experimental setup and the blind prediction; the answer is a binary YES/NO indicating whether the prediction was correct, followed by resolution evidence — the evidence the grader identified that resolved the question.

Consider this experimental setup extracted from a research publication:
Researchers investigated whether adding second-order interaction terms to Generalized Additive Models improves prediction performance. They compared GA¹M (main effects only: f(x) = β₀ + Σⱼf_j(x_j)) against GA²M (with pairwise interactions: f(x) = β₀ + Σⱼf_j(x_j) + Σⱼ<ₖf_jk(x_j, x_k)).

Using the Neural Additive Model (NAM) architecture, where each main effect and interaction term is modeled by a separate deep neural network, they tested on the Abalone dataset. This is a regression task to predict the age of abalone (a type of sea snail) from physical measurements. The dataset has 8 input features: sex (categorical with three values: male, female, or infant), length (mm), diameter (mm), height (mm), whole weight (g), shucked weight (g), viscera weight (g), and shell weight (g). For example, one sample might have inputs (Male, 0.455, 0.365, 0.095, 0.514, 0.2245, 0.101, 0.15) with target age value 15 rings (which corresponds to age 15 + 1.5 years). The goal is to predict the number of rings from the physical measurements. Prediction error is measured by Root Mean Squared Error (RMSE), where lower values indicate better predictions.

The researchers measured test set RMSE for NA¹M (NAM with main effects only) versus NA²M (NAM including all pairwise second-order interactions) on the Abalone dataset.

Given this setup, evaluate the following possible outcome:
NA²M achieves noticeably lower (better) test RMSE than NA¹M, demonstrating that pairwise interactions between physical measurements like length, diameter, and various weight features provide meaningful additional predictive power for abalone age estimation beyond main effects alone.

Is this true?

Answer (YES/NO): YES